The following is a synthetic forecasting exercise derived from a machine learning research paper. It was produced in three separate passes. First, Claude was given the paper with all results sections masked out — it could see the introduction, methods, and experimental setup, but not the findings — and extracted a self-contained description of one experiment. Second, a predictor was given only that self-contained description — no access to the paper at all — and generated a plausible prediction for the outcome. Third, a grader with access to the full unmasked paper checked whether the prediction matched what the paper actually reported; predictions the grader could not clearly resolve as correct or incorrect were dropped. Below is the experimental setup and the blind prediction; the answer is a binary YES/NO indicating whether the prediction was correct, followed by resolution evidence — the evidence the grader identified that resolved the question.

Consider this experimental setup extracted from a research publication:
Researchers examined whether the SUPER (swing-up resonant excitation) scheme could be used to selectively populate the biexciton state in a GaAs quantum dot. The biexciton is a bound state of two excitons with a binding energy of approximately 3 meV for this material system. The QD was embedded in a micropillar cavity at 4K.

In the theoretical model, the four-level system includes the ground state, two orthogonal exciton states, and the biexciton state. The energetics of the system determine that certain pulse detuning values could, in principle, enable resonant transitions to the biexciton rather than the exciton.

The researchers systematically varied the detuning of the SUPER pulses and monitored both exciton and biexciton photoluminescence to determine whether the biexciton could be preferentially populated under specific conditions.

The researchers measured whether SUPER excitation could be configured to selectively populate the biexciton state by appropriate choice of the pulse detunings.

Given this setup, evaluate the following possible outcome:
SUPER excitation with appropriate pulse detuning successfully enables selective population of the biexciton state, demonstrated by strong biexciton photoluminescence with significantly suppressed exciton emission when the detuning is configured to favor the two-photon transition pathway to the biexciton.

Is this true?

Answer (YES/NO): NO